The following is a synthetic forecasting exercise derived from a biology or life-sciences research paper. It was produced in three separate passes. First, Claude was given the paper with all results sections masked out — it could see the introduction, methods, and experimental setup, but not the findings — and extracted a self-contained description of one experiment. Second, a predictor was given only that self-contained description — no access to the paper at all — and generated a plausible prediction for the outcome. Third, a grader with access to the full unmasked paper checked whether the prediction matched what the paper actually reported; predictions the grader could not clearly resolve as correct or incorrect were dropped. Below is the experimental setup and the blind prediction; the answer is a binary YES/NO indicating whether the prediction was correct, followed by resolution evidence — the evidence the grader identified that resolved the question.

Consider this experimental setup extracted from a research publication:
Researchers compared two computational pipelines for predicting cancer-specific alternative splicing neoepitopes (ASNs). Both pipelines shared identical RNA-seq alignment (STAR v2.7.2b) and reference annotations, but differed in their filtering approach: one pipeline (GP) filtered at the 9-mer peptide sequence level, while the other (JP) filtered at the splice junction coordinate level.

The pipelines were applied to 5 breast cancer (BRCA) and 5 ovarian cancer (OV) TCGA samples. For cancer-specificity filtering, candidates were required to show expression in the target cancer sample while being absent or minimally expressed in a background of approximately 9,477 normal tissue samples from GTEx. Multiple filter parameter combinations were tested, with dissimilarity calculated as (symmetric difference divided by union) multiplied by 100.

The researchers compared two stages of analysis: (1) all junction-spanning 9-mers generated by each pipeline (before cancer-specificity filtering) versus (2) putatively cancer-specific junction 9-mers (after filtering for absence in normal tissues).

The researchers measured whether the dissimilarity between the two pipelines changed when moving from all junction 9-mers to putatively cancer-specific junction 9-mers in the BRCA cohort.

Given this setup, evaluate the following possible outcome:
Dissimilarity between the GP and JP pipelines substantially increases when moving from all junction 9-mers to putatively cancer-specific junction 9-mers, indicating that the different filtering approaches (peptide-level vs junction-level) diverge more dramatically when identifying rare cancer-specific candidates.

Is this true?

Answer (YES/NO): YES